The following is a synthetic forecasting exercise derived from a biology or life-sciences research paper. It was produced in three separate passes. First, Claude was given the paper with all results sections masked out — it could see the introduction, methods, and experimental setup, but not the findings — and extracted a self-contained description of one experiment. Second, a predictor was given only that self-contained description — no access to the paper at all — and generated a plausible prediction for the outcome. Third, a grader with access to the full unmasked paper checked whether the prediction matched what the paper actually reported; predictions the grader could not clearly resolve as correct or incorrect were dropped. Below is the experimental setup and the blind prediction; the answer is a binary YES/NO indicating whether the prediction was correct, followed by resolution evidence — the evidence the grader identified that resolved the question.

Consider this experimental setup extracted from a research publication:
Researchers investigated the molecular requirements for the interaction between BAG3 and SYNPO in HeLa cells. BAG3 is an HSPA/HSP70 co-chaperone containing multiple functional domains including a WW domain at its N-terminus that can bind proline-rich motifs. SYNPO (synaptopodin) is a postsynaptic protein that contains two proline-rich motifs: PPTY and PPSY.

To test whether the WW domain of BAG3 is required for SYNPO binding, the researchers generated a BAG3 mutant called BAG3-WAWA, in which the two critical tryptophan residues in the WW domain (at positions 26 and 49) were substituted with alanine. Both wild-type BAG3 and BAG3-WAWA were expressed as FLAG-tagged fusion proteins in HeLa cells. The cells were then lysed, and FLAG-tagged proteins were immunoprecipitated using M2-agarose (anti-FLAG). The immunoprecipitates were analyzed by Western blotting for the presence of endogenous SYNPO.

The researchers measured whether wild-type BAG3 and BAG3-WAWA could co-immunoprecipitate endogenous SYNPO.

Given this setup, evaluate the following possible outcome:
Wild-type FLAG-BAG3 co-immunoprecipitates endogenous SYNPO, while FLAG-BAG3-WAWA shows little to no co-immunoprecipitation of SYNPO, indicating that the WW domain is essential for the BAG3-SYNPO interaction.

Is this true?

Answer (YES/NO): YES